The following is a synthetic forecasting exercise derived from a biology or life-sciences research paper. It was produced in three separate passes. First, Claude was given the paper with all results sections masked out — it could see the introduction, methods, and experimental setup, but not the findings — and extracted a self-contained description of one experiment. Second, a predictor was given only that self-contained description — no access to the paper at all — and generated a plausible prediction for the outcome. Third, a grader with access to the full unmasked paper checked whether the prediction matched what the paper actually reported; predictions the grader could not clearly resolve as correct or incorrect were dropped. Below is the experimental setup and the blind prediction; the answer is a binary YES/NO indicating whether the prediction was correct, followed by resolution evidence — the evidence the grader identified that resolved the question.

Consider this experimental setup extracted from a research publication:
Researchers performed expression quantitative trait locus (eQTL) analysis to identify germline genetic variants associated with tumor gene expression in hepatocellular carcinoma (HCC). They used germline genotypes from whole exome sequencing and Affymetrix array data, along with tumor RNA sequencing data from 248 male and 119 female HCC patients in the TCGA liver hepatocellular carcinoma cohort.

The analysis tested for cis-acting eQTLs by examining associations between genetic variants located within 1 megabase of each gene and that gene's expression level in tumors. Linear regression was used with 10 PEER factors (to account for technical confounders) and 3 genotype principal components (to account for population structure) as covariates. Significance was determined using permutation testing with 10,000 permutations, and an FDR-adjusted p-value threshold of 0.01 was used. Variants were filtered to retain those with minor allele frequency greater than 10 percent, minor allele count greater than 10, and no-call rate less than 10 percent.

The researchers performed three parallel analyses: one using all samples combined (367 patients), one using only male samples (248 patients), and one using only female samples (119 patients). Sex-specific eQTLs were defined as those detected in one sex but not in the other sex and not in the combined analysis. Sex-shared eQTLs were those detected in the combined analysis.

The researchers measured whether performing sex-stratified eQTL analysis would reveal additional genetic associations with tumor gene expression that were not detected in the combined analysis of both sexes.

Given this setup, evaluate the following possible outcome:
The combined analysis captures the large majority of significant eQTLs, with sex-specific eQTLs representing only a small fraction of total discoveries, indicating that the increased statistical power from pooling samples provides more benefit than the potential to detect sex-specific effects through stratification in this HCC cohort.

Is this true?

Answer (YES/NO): NO